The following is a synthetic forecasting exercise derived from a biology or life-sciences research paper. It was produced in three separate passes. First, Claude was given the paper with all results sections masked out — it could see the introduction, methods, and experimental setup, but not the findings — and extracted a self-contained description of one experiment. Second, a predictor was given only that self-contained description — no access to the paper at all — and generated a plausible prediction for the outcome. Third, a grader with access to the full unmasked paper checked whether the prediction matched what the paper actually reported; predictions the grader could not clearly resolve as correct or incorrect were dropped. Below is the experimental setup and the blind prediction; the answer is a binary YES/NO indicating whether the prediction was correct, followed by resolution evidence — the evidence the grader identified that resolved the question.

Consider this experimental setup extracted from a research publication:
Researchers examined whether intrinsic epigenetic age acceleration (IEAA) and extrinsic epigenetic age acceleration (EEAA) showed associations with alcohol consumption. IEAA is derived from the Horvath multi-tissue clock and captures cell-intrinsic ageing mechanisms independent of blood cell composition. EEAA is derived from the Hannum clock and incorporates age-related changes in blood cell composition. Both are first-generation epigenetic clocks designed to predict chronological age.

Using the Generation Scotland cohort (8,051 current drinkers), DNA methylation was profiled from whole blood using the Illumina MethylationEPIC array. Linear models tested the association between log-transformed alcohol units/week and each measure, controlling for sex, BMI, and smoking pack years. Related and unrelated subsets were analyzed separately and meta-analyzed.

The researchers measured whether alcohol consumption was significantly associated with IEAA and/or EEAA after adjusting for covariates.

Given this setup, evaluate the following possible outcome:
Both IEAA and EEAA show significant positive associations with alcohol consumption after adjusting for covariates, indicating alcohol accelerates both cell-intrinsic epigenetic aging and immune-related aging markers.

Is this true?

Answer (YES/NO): NO